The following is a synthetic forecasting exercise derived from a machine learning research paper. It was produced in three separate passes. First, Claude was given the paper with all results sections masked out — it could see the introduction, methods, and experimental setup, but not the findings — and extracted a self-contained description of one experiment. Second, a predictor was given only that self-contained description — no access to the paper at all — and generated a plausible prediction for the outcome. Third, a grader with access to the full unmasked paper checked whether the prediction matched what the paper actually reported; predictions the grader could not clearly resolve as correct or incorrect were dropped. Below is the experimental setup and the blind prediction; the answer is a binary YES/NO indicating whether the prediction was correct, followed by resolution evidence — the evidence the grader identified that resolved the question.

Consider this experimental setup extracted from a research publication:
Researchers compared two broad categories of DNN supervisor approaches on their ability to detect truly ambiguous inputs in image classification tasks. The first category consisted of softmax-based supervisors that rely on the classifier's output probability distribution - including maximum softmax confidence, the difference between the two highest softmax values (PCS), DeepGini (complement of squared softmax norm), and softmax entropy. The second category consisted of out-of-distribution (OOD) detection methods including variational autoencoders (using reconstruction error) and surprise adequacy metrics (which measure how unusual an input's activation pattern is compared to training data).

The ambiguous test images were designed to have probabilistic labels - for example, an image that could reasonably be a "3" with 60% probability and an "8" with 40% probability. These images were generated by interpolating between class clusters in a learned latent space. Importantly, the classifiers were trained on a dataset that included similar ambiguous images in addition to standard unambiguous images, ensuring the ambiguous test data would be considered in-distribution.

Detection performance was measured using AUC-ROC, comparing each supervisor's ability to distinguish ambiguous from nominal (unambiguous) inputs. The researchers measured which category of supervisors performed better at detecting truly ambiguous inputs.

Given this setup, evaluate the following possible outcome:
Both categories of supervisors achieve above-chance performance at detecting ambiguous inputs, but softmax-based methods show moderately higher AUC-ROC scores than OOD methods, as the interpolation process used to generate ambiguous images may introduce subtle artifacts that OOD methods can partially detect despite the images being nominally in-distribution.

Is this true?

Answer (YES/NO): NO